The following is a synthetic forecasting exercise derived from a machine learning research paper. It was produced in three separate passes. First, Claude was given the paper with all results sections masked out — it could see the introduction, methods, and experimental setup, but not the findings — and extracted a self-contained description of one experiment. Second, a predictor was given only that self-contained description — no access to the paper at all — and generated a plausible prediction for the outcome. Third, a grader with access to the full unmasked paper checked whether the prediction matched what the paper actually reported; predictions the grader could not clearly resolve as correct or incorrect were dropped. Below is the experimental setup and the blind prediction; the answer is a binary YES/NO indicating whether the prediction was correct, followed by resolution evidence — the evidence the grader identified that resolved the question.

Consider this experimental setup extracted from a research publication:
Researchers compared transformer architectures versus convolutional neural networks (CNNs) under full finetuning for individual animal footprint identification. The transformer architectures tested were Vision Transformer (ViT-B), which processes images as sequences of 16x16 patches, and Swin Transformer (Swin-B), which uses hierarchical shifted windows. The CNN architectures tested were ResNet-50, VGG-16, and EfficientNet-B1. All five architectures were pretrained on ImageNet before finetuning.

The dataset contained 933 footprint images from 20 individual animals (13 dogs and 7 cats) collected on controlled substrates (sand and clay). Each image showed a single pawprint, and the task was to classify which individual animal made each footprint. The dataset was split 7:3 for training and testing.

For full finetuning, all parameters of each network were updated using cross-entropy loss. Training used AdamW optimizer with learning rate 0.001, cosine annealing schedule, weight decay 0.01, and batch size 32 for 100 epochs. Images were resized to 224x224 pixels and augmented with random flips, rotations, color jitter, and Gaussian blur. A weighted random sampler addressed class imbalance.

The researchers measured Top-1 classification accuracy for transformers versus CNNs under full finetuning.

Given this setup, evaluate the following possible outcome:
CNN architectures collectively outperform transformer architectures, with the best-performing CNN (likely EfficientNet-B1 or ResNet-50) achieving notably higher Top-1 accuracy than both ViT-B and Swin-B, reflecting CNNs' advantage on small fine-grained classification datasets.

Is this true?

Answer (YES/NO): NO